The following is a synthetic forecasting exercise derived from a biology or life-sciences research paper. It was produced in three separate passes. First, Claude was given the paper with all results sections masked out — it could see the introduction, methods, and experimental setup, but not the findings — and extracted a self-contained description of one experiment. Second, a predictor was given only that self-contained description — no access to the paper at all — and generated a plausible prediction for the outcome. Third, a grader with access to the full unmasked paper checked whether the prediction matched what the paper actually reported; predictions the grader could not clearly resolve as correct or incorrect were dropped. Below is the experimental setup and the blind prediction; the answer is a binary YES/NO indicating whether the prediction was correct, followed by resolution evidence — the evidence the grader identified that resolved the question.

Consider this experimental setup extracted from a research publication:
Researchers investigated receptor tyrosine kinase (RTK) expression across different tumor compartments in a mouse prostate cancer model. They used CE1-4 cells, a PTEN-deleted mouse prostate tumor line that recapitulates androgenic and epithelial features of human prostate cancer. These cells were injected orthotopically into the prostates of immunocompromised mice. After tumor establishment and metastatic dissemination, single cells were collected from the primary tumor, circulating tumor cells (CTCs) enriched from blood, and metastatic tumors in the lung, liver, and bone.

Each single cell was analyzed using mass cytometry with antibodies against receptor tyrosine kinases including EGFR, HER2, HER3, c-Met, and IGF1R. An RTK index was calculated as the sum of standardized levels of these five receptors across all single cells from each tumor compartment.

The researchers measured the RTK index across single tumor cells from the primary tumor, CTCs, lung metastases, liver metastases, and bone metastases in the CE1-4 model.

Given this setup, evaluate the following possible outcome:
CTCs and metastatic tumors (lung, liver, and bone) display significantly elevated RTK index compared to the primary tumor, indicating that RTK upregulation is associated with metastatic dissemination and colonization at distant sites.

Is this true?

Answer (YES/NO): NO